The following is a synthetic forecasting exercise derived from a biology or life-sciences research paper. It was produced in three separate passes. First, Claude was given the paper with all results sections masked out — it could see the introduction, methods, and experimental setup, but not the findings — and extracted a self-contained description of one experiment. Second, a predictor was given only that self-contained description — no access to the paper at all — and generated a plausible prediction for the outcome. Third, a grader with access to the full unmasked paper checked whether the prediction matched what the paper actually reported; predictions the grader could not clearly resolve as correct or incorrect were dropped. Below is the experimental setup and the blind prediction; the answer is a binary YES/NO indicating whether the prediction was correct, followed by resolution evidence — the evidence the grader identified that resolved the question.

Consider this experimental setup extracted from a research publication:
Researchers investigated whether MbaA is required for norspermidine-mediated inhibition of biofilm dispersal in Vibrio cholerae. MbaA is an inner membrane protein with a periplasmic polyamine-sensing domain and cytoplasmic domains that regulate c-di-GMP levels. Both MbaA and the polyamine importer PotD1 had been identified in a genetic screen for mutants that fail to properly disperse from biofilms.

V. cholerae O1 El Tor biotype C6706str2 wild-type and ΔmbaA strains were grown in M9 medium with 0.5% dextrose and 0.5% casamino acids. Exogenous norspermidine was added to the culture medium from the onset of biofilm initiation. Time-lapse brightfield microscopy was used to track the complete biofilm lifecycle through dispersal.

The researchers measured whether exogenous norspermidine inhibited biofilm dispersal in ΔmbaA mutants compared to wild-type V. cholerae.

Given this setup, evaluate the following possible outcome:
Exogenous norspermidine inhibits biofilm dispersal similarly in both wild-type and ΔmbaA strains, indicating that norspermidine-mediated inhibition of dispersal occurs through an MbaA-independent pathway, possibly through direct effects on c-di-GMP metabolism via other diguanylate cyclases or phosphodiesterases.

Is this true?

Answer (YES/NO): NO